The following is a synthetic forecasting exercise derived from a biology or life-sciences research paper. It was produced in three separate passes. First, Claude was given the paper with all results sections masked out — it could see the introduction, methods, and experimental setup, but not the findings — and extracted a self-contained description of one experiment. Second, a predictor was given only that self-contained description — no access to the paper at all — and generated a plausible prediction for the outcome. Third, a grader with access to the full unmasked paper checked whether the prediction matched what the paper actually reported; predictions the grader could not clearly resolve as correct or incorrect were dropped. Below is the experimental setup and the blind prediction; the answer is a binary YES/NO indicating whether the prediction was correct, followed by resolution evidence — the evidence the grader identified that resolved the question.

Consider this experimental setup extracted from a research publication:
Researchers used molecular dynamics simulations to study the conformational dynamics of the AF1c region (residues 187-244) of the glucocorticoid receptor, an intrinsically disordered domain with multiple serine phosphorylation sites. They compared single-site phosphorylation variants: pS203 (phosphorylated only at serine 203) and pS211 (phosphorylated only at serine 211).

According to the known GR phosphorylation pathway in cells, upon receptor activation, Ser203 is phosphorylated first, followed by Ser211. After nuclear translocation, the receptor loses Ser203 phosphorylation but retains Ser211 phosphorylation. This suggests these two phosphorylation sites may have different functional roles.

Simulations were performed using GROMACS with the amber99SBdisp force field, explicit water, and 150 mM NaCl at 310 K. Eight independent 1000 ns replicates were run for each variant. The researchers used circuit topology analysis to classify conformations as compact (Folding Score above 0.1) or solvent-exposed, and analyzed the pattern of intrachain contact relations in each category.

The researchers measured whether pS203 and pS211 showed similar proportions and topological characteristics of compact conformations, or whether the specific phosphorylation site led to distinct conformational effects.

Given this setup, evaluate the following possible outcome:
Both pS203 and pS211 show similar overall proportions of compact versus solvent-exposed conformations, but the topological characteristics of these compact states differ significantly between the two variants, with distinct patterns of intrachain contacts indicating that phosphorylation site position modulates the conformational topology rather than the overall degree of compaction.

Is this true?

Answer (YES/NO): NO